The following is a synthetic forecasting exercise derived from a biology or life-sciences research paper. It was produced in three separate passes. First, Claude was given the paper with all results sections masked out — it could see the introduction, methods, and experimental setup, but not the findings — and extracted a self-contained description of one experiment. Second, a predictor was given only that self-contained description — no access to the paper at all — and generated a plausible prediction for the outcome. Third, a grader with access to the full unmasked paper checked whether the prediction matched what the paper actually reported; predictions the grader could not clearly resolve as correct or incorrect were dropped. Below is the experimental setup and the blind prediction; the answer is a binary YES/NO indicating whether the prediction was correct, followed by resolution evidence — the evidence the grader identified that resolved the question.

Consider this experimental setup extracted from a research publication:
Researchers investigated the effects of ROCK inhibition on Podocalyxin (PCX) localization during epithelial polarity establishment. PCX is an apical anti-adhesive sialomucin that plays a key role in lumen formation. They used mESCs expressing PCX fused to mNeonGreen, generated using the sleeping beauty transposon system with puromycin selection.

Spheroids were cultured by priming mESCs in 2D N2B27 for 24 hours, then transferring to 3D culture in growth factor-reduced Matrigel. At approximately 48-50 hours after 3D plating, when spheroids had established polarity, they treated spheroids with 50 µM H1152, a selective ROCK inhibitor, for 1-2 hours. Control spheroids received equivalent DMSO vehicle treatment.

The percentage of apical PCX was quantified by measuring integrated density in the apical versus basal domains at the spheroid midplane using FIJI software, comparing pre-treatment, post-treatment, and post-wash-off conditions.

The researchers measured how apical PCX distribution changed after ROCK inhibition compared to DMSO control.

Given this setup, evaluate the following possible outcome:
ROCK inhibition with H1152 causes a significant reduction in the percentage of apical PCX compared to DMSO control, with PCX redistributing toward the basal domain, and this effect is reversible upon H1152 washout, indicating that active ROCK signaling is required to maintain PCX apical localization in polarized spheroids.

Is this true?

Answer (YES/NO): NO